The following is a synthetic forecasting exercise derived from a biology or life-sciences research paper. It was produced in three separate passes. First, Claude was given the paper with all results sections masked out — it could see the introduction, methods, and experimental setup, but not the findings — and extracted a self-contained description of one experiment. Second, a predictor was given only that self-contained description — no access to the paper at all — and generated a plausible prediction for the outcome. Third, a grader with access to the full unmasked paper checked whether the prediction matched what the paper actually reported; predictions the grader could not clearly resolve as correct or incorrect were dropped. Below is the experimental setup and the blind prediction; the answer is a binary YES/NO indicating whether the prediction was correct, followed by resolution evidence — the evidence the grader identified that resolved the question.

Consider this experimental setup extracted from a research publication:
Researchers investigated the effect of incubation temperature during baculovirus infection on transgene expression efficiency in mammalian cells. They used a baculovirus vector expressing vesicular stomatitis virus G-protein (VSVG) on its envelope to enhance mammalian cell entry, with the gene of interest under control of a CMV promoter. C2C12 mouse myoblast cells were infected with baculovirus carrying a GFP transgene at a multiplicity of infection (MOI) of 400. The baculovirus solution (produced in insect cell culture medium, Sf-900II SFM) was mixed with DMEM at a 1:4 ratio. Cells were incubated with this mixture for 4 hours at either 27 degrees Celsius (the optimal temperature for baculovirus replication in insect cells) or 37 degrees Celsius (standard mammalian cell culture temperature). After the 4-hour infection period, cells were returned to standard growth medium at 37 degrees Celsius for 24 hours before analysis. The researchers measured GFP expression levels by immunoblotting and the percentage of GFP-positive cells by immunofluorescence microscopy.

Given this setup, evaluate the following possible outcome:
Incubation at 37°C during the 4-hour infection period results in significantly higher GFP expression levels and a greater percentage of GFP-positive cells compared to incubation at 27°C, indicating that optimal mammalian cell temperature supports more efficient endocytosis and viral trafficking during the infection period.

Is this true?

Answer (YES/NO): NO